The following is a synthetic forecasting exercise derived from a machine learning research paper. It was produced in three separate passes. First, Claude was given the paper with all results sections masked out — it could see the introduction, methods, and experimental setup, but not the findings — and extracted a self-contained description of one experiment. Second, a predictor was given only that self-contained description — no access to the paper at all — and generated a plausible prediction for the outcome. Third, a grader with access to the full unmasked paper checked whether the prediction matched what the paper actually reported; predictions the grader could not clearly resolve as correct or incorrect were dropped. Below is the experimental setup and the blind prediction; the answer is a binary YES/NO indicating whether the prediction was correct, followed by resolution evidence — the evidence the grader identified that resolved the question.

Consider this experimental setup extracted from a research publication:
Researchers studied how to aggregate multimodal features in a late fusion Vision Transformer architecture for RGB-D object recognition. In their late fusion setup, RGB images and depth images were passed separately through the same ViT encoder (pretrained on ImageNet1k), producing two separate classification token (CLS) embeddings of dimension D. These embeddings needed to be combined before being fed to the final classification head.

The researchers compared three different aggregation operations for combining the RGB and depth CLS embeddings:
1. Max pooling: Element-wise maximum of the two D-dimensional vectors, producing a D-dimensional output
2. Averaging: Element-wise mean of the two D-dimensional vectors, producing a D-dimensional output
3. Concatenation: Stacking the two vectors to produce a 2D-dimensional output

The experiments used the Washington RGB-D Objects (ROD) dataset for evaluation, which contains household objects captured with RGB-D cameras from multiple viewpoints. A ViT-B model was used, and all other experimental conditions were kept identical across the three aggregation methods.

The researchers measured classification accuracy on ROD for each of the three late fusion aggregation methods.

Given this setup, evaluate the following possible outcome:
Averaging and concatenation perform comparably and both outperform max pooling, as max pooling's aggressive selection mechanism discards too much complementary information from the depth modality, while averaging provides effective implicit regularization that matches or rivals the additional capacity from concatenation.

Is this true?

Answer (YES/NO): NO